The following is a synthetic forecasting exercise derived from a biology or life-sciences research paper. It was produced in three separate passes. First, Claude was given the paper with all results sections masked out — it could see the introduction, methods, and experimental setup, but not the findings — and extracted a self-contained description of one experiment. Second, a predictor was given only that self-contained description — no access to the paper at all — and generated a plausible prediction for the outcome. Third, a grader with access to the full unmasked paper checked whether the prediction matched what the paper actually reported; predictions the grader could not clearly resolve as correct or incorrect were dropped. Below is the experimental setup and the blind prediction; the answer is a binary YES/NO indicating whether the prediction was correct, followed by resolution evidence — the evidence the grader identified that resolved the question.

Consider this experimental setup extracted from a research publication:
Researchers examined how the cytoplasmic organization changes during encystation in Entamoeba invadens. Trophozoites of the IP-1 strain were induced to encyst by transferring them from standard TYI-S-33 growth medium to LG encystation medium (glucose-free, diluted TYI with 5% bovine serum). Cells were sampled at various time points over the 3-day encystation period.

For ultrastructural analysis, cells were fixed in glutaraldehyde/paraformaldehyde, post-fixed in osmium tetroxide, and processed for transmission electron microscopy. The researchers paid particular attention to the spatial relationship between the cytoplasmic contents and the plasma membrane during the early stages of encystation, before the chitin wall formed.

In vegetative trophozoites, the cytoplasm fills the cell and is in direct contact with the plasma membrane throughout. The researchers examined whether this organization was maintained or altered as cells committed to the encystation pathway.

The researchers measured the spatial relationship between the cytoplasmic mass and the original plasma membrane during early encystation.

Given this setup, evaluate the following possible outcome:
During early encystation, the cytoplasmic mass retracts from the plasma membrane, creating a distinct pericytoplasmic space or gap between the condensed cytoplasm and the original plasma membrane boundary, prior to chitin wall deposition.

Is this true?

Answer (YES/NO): YES